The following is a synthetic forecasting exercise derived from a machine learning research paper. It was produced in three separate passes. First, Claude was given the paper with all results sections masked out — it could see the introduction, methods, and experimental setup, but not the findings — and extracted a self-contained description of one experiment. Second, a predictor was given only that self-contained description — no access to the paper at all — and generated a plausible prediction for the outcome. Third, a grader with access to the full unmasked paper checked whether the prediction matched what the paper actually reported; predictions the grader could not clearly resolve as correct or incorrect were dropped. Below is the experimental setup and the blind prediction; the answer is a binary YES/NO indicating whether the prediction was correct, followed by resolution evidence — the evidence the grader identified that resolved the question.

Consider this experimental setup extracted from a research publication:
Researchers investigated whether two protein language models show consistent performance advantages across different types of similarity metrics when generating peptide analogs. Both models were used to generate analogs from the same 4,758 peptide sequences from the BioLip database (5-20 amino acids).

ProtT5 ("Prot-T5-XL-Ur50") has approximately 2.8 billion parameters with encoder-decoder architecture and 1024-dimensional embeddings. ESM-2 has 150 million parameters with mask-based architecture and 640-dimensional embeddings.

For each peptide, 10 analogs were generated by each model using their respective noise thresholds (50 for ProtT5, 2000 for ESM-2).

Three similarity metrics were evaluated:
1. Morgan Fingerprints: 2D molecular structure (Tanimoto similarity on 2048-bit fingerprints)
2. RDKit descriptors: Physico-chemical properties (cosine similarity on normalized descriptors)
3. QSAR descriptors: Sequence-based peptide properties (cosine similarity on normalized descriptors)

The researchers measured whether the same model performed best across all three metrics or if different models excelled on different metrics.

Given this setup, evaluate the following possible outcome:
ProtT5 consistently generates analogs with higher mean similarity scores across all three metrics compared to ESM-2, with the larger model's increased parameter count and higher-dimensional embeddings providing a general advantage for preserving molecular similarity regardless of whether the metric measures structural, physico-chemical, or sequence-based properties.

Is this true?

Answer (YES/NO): NO